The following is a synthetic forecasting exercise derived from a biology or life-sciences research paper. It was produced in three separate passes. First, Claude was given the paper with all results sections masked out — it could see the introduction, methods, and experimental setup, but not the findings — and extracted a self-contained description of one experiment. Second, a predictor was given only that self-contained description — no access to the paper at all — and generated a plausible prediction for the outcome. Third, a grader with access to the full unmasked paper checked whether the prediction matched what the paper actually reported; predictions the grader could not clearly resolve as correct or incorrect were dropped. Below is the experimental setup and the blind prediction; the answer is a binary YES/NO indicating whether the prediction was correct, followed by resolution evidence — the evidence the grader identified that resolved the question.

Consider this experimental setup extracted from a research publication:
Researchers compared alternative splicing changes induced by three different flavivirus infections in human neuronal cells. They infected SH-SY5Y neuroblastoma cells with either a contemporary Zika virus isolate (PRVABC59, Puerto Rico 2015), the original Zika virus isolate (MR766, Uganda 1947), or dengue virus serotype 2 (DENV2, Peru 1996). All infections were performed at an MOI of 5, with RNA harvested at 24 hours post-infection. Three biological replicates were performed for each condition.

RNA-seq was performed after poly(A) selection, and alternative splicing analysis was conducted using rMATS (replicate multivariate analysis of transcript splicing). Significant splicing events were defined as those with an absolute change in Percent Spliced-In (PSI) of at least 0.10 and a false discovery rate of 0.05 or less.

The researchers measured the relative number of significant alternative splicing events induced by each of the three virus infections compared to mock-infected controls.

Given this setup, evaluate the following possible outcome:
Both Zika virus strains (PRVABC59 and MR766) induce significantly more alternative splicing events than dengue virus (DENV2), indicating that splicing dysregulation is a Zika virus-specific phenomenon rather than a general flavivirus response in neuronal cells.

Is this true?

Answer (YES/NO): NO